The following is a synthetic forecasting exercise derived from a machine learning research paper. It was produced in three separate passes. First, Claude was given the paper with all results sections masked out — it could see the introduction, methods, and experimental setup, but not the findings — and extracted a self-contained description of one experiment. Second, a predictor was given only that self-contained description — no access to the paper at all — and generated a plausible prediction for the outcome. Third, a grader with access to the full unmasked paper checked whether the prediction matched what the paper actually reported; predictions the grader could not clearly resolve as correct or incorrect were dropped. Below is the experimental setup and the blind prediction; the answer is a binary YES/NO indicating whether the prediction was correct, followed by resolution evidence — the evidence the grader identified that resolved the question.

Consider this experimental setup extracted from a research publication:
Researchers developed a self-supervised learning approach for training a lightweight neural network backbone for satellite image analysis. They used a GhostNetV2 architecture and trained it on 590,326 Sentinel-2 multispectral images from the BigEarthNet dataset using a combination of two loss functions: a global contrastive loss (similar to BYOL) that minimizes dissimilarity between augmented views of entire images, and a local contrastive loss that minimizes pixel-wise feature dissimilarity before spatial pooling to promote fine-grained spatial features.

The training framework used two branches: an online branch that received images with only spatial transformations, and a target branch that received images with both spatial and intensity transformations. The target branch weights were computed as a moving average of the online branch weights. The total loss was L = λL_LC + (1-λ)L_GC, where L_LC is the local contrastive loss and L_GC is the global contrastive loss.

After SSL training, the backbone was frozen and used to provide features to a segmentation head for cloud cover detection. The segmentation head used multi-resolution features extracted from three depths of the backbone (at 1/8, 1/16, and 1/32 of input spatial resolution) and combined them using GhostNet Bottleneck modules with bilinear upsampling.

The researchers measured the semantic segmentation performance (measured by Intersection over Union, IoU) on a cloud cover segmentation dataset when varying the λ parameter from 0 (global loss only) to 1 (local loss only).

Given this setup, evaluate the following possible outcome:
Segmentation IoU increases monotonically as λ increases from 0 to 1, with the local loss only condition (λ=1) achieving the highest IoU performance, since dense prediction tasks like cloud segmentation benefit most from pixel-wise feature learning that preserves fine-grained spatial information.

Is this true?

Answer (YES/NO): NO